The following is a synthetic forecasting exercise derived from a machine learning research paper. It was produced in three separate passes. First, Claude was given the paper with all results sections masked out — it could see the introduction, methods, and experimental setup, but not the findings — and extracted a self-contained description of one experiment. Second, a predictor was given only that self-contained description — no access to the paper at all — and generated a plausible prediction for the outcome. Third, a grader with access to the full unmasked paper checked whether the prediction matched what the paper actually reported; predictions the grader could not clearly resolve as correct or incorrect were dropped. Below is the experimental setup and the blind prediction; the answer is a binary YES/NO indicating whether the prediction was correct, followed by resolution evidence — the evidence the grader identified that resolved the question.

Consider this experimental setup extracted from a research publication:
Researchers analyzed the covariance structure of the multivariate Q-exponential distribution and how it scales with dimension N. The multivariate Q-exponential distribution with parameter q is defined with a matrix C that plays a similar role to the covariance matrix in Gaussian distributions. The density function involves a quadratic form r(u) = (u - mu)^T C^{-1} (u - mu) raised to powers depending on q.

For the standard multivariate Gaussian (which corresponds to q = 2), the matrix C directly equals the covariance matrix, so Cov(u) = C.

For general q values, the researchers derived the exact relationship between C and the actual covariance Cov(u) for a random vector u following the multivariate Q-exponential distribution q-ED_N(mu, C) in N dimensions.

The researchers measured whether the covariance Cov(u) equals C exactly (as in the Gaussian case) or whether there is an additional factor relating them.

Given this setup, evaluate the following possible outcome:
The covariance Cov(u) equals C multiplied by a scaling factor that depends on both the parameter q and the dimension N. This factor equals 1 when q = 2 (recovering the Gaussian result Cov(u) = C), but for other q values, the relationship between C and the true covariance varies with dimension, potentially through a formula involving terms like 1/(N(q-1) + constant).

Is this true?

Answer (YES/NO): YES